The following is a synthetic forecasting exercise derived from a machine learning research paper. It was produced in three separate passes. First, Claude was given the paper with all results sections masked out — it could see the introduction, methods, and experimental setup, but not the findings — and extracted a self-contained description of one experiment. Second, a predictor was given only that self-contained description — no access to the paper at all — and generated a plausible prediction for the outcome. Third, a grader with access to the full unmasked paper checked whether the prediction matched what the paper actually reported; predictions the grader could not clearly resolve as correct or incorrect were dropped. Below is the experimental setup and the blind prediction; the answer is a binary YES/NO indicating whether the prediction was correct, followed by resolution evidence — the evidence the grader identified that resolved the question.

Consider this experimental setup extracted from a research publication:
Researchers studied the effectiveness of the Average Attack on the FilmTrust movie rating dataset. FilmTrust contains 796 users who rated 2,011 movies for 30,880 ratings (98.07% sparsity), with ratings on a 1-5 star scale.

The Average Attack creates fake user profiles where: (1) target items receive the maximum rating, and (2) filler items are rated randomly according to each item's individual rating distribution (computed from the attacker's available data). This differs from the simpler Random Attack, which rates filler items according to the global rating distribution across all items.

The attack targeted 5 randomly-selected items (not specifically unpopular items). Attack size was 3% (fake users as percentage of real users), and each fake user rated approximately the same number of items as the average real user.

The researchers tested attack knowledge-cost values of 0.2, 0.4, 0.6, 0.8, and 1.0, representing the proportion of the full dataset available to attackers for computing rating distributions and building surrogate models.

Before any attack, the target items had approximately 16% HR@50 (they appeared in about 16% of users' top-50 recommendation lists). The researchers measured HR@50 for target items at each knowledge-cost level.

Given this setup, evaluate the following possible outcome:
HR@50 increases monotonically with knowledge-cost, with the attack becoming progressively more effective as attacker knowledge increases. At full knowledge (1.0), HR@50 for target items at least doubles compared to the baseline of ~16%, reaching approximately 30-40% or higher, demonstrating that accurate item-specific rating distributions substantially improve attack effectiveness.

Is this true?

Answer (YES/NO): NO